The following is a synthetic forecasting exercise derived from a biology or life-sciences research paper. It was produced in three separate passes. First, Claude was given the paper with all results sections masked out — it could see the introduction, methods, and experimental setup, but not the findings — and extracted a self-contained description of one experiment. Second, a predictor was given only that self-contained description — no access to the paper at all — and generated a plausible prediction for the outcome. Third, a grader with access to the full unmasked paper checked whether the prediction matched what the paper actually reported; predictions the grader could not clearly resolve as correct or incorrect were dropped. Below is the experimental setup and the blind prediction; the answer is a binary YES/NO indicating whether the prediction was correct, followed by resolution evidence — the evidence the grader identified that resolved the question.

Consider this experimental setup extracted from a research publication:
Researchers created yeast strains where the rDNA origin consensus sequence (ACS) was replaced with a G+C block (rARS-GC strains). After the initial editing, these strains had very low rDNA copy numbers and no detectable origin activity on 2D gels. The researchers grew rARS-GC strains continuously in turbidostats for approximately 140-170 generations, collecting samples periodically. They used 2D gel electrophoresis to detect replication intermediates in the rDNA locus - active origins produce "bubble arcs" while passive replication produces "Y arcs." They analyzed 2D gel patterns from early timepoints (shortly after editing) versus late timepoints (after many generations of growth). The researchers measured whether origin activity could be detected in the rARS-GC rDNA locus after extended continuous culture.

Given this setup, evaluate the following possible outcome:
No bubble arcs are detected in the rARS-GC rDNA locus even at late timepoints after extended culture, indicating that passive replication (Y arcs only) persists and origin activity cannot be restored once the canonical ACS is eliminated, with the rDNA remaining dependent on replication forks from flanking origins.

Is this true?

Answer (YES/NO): NO